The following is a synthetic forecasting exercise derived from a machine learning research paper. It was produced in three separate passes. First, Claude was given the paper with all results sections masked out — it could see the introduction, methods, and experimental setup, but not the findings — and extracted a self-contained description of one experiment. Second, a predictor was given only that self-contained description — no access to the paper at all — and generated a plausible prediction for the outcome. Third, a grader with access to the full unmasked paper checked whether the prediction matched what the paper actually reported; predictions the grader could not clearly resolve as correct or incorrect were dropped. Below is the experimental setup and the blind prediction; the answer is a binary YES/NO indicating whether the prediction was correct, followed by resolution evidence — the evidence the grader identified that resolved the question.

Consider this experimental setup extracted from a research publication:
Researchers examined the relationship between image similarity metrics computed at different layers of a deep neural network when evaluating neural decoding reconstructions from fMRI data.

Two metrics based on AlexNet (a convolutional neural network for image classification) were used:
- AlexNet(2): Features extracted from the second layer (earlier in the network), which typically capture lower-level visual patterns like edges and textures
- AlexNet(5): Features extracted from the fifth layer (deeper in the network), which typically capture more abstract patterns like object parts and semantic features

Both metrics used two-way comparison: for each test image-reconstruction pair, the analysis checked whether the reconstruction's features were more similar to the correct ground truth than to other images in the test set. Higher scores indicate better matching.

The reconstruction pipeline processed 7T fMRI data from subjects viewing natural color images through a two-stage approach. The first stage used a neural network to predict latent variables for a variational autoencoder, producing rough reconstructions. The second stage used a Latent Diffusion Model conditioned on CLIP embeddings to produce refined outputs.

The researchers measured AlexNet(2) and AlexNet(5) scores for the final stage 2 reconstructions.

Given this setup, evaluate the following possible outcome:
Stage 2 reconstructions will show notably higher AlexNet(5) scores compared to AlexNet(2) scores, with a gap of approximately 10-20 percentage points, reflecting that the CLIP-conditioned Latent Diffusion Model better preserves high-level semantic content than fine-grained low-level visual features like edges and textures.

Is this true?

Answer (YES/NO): NO